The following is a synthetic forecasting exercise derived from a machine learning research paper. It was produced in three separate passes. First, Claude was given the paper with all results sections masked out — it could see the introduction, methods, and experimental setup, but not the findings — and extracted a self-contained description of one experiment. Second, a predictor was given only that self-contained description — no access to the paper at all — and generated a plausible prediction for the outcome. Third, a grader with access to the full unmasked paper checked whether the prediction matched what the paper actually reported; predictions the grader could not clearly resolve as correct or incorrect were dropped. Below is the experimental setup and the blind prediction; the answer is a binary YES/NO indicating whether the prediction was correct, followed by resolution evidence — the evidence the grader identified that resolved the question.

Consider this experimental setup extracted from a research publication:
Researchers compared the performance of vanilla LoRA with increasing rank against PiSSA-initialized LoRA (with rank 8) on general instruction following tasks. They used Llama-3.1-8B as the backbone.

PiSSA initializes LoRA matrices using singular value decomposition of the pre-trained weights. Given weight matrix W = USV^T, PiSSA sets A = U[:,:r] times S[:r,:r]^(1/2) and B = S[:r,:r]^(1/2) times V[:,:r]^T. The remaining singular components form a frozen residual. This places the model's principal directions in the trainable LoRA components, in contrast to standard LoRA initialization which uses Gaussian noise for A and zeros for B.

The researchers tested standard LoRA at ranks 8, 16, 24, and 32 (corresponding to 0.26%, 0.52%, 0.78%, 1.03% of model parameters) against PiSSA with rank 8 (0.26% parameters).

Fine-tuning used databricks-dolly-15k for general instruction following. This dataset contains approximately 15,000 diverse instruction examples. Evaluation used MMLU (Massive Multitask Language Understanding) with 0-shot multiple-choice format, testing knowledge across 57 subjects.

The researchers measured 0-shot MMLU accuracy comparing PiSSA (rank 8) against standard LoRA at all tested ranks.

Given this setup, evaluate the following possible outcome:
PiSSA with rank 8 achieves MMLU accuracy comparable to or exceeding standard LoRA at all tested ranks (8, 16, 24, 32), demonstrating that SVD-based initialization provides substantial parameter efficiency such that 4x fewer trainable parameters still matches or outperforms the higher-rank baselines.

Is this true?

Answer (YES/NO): YES